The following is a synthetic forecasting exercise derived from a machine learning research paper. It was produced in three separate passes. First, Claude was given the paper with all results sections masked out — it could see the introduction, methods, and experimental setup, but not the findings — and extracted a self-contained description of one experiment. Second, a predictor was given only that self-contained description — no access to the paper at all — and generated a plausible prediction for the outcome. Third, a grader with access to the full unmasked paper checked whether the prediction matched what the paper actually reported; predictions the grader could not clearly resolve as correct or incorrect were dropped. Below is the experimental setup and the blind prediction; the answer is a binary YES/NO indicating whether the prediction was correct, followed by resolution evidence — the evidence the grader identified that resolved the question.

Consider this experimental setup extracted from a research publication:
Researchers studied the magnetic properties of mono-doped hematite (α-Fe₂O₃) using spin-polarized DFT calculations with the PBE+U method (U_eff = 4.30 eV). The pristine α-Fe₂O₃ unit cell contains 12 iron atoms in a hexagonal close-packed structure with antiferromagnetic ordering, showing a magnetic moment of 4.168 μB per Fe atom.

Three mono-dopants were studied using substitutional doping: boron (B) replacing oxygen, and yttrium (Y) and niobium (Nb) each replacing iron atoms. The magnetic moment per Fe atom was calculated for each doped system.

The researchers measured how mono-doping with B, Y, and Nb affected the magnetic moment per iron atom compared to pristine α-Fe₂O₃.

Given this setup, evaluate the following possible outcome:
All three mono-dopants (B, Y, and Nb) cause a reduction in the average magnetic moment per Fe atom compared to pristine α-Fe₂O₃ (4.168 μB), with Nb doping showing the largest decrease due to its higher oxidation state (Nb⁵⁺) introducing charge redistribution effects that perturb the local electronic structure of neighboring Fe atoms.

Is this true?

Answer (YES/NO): NO